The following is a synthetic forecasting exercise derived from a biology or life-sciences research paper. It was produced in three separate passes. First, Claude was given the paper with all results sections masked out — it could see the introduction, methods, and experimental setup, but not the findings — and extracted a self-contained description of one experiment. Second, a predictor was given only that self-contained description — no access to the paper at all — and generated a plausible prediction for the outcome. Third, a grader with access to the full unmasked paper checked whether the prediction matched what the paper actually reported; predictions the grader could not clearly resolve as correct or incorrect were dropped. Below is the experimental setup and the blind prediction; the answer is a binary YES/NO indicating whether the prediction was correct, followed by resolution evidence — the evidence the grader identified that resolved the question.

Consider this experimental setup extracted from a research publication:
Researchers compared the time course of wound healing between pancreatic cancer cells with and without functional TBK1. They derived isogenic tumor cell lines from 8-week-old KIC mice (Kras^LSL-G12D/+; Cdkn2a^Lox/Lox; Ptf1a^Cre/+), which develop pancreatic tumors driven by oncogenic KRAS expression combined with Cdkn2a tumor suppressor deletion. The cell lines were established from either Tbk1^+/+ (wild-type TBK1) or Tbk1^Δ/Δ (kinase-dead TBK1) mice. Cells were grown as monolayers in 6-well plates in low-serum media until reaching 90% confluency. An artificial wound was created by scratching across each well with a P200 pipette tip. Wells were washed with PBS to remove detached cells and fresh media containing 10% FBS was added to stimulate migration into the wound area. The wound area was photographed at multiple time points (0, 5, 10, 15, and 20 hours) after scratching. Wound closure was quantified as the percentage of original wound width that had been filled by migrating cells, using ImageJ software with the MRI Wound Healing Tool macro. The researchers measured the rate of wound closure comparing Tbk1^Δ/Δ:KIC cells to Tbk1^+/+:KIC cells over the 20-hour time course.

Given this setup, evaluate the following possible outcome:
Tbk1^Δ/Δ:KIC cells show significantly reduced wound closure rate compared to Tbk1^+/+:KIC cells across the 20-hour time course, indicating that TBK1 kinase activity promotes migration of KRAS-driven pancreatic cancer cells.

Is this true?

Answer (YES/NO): YES